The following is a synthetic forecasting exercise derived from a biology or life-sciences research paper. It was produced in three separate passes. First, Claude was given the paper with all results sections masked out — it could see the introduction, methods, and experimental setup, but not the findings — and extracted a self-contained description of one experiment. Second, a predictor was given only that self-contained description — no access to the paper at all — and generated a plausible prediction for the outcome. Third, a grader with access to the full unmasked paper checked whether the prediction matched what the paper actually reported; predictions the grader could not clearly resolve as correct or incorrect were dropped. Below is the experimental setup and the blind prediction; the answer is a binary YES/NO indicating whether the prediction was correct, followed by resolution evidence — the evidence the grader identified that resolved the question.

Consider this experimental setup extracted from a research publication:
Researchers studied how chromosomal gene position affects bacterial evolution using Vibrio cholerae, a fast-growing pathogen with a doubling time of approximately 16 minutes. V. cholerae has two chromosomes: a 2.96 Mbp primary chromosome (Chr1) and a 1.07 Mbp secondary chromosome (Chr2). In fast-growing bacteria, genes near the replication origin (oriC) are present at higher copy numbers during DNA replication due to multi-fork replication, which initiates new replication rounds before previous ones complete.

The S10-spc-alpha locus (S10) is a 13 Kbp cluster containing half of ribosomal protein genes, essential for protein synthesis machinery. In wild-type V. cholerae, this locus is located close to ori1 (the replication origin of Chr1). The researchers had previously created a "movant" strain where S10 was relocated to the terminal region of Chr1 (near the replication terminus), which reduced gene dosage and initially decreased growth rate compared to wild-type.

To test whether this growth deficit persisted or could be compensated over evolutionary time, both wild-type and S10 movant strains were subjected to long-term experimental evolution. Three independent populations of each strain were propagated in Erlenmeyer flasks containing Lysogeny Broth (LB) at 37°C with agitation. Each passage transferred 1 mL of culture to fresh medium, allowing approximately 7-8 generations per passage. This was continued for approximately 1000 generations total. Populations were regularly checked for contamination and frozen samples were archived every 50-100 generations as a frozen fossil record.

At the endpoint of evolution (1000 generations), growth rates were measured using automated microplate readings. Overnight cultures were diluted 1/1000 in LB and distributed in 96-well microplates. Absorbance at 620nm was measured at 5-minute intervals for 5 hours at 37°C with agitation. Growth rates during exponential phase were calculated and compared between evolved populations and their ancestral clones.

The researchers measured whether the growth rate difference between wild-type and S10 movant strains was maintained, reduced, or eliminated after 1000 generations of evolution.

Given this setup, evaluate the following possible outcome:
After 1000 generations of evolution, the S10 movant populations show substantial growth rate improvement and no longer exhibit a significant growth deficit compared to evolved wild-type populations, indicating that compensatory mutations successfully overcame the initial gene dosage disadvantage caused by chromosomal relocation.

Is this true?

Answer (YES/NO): NO